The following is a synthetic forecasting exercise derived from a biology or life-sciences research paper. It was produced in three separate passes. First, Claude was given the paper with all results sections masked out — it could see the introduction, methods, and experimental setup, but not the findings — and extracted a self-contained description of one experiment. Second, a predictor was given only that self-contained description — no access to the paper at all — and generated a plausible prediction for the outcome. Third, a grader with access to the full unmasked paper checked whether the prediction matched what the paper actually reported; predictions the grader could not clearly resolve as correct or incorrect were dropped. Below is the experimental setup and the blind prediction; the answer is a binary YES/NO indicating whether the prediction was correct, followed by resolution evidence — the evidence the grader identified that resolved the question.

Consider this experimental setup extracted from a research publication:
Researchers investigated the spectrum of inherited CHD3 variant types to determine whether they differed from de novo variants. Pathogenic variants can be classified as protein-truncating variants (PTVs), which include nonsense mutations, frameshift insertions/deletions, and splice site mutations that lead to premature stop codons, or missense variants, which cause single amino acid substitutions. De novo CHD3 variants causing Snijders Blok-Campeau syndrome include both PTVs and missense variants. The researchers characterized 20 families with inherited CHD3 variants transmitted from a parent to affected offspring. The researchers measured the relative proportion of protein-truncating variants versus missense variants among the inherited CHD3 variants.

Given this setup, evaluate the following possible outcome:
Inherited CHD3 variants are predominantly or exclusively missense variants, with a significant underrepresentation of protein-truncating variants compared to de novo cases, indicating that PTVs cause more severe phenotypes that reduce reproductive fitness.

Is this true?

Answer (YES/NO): NO